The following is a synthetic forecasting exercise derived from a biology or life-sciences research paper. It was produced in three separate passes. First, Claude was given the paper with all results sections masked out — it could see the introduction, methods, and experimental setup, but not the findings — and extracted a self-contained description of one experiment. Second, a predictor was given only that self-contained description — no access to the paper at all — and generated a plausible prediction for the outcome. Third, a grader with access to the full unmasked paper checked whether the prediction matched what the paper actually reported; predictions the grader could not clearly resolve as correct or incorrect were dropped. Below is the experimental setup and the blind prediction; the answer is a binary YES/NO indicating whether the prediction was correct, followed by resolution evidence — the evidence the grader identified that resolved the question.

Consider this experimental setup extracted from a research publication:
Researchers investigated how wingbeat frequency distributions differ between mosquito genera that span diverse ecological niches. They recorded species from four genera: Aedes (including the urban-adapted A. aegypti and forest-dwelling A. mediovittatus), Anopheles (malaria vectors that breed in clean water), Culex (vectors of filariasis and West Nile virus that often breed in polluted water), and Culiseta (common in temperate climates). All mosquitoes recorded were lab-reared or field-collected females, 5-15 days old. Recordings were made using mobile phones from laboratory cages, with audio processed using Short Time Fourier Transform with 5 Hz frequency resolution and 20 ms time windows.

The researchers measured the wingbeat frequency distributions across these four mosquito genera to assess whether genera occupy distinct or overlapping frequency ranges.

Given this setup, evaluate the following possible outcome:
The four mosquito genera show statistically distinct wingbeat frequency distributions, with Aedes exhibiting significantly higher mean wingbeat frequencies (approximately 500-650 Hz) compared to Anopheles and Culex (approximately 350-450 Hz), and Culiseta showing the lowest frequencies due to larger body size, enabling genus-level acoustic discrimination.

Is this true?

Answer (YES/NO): NO